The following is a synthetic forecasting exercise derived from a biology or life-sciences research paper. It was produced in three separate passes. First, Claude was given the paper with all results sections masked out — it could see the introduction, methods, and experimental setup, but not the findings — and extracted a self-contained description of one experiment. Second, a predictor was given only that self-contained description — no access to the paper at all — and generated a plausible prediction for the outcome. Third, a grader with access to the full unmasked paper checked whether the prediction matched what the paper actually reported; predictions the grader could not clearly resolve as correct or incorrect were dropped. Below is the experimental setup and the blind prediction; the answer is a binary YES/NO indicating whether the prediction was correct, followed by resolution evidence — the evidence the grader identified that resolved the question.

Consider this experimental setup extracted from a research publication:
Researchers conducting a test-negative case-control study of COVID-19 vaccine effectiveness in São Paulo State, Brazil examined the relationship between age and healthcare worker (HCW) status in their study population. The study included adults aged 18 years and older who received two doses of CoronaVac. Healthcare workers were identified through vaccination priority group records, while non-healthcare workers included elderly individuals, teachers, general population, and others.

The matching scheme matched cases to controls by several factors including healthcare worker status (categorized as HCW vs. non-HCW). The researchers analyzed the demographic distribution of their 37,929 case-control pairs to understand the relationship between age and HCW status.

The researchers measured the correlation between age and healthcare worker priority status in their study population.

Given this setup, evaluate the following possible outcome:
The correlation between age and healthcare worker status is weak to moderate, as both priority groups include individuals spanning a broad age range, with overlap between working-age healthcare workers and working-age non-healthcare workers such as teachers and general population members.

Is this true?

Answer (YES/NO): NO